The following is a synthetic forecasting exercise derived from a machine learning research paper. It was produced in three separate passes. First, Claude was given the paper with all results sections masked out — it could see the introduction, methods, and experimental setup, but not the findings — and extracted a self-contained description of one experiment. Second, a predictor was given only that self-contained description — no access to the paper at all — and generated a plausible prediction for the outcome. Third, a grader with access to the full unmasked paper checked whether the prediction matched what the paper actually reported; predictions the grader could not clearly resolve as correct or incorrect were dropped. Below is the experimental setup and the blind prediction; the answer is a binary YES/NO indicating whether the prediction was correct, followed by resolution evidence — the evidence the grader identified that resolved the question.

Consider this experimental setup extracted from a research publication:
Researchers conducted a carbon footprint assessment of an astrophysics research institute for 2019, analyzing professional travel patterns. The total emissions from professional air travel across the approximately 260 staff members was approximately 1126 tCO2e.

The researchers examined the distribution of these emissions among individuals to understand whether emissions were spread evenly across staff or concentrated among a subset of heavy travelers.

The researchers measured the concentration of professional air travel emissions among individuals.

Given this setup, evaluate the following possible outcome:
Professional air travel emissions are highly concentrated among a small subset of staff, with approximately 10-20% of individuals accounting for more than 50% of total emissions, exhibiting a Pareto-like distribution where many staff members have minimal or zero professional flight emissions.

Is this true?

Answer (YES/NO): YES